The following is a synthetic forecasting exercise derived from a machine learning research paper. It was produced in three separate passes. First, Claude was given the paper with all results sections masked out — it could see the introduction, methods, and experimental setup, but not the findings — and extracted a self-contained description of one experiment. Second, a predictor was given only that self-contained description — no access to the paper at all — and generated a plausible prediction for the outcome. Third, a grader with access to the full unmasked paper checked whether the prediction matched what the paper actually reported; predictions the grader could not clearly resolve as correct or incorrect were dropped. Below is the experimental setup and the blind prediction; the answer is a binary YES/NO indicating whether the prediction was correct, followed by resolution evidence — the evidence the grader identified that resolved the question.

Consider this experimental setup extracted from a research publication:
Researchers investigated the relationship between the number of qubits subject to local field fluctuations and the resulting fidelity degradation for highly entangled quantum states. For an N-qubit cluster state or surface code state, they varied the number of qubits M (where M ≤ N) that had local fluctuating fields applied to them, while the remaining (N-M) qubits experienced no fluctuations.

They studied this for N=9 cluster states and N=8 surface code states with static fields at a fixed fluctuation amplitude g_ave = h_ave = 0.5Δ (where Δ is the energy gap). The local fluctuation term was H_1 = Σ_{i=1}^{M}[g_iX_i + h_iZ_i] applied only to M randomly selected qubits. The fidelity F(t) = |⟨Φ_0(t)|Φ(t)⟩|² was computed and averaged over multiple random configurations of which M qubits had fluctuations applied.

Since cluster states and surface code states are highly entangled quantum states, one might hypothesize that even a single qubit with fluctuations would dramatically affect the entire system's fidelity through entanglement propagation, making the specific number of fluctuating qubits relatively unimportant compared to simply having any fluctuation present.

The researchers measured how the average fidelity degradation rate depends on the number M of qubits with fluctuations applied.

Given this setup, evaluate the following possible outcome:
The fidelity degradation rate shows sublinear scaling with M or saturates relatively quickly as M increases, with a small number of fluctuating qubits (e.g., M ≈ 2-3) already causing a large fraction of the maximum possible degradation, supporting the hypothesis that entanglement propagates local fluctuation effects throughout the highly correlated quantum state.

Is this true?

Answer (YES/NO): NO